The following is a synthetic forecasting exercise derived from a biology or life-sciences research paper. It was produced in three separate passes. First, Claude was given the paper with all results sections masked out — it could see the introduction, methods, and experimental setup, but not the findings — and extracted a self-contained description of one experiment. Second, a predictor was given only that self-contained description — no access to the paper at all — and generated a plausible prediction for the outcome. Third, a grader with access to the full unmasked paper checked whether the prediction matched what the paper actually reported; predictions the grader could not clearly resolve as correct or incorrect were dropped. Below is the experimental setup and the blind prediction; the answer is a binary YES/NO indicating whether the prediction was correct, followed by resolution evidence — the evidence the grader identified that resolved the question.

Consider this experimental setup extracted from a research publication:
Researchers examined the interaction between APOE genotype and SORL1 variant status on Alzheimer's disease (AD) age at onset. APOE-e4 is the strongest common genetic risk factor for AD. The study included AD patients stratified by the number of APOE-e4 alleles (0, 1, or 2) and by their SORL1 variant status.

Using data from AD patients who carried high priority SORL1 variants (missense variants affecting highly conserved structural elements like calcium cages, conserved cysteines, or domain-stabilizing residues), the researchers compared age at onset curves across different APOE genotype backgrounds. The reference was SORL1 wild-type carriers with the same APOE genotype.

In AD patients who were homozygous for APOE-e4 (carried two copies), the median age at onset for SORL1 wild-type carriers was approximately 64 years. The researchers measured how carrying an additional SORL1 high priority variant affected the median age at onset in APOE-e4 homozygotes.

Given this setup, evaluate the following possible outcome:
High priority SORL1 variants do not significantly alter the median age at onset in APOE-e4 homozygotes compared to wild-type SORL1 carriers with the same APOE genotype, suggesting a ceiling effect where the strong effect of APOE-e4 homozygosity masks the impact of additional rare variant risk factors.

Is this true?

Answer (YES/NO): NO